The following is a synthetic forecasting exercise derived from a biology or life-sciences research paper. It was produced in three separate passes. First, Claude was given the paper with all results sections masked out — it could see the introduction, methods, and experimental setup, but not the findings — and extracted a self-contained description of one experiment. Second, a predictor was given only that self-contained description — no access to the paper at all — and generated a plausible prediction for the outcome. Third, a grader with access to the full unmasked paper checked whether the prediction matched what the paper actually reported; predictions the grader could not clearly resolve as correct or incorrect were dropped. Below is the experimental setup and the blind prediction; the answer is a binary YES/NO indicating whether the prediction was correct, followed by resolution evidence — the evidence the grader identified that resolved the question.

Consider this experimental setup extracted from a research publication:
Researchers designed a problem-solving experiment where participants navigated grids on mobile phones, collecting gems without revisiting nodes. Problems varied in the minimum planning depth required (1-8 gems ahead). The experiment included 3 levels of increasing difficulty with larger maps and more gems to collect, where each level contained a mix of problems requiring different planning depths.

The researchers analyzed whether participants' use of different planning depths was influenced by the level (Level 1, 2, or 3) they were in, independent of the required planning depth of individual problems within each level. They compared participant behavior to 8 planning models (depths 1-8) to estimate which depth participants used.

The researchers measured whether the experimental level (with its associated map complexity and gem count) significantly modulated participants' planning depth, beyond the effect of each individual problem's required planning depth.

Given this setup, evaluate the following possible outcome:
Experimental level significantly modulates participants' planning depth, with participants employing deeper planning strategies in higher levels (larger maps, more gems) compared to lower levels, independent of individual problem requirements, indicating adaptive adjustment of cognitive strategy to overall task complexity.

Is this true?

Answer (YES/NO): NO